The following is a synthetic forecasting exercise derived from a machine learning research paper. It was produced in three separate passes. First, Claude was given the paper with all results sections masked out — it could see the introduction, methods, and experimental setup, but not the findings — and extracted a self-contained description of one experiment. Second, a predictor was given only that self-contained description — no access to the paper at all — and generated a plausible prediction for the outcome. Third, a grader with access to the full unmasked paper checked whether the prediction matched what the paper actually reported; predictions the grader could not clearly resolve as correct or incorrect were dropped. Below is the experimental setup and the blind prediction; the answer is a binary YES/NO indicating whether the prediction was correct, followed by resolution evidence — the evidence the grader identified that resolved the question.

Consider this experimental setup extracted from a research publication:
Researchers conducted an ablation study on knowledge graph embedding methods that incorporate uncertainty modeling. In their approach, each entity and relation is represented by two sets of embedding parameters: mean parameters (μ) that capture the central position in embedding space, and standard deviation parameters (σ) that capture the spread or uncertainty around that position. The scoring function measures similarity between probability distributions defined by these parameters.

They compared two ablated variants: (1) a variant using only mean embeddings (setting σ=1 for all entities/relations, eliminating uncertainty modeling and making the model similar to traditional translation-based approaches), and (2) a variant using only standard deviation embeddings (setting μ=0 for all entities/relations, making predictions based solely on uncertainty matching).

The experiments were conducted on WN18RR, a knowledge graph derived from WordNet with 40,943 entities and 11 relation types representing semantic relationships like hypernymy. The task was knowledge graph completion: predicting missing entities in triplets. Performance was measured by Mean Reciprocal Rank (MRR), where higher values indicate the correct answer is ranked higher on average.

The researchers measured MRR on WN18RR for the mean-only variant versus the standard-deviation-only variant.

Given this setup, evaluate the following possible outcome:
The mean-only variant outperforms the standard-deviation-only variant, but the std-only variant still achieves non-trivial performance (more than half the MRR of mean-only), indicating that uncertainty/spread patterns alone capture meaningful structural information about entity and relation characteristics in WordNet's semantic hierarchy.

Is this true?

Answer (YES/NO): NO